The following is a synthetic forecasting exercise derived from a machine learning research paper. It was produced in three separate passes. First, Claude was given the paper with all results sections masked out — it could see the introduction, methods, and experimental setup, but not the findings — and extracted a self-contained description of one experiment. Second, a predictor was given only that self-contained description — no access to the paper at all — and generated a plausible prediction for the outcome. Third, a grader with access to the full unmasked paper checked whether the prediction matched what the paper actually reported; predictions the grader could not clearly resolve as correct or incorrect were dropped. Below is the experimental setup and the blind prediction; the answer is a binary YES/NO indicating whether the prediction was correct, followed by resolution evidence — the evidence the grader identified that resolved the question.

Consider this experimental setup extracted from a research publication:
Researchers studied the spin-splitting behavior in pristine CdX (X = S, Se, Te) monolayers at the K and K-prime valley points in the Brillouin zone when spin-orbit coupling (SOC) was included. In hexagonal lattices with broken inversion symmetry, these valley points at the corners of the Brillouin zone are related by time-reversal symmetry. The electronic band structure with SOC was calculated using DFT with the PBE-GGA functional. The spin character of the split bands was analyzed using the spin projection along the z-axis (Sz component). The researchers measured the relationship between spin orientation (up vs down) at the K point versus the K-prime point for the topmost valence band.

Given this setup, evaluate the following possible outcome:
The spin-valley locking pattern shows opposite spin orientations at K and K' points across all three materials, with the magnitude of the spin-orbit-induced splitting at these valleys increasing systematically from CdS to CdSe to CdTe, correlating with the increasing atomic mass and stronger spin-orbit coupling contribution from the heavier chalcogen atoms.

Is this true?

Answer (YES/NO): YES